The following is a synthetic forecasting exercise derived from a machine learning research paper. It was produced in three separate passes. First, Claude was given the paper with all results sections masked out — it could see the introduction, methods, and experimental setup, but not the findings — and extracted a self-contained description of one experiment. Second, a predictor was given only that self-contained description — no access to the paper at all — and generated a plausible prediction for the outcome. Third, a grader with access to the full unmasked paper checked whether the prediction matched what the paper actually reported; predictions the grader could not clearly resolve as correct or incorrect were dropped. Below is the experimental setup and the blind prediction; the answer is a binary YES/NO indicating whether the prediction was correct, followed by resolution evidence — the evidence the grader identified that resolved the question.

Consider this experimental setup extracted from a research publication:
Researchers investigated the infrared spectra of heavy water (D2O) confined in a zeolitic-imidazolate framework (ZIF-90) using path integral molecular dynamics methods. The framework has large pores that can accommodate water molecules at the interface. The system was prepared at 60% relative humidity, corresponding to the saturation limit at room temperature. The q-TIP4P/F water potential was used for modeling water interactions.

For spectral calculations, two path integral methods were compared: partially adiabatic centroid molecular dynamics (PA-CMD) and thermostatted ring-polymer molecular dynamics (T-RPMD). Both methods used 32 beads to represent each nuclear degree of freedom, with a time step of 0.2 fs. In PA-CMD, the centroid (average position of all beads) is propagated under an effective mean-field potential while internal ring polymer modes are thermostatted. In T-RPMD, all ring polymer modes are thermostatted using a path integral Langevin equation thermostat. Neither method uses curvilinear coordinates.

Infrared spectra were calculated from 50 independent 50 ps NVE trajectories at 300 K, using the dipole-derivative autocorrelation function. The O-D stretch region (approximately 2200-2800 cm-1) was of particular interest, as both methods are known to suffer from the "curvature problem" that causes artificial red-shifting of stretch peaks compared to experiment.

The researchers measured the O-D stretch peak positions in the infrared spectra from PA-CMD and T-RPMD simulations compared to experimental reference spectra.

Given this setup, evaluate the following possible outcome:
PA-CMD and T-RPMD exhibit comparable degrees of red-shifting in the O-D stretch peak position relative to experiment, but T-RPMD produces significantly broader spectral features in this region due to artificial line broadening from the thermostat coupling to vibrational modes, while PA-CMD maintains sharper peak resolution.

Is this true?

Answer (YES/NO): NO